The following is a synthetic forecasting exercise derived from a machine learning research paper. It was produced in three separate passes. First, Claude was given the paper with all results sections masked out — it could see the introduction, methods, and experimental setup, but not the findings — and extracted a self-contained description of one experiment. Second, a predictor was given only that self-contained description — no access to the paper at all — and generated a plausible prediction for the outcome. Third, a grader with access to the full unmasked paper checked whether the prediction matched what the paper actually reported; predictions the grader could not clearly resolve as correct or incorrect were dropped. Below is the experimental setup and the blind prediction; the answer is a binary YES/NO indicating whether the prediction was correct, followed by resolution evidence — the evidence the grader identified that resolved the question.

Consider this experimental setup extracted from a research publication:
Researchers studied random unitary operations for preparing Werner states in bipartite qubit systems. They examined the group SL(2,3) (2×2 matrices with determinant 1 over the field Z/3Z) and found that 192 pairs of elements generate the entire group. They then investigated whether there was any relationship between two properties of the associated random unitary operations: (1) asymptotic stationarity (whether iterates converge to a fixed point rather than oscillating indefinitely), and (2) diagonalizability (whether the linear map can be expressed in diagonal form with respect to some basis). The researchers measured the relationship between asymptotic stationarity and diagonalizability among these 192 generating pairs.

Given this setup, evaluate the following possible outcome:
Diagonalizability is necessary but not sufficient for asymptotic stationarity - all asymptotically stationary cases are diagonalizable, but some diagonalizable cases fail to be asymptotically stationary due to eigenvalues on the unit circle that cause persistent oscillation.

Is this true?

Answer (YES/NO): NO